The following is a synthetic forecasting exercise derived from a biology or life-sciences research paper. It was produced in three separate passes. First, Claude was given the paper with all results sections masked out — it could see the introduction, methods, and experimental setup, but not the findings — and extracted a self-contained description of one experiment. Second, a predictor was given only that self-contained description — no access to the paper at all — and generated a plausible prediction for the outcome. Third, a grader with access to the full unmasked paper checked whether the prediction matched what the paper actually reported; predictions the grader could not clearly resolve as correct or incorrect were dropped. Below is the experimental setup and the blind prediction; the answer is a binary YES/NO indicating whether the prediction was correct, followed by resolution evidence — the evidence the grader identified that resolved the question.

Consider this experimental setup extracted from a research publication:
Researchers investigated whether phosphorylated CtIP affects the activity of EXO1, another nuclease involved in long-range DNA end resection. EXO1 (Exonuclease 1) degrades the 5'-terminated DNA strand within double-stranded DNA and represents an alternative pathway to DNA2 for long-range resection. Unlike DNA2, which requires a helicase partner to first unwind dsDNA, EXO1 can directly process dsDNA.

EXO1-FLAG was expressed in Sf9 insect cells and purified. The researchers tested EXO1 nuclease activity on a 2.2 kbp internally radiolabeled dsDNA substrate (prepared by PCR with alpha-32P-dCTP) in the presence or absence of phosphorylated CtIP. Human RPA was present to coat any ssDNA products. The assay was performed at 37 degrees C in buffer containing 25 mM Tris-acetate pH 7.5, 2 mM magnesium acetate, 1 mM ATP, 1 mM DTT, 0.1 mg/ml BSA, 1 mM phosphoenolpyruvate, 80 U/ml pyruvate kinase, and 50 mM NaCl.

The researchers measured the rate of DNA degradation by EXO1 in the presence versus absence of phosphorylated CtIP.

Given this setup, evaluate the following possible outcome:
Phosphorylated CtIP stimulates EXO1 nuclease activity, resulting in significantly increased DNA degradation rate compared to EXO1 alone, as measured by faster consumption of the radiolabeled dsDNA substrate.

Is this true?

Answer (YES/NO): NO